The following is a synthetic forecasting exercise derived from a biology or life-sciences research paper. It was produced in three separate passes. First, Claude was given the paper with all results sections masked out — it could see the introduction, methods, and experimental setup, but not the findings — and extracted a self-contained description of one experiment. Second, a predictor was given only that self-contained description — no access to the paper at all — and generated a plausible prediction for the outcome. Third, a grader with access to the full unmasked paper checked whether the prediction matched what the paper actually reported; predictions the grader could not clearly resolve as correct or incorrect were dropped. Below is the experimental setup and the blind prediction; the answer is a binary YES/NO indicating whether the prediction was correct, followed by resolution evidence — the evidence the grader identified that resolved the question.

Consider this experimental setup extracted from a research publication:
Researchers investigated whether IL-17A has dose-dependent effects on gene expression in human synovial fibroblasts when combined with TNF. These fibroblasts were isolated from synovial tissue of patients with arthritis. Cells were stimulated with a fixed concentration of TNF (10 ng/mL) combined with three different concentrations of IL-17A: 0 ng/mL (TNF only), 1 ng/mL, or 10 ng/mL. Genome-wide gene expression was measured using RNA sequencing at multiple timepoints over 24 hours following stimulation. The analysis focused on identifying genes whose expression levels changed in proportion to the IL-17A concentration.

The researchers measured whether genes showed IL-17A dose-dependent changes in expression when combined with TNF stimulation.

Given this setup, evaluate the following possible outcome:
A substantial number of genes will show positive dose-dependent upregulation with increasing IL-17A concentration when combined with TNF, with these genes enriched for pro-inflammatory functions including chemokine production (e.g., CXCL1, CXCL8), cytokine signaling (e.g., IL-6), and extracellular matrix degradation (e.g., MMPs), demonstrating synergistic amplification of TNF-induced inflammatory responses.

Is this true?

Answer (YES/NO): YES